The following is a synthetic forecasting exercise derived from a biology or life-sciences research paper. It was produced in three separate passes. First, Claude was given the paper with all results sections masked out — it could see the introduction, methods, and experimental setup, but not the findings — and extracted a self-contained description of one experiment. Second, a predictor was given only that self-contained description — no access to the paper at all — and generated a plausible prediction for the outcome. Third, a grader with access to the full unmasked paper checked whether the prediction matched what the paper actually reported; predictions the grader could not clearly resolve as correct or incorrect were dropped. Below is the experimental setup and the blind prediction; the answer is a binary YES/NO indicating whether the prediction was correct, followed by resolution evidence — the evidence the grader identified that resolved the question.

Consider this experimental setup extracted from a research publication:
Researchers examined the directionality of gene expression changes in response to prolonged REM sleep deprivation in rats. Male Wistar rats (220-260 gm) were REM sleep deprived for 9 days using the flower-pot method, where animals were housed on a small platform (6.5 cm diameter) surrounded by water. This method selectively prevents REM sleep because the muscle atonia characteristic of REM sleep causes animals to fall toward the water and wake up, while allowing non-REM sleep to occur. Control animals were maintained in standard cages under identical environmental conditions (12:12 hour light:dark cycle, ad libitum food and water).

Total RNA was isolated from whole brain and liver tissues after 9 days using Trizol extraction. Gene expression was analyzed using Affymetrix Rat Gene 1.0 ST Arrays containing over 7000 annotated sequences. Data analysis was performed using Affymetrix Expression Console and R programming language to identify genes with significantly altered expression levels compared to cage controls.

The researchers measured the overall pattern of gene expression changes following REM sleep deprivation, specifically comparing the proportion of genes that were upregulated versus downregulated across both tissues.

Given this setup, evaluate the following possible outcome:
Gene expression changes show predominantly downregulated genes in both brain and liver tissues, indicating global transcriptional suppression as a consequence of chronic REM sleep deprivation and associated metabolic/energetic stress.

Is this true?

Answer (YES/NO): NO